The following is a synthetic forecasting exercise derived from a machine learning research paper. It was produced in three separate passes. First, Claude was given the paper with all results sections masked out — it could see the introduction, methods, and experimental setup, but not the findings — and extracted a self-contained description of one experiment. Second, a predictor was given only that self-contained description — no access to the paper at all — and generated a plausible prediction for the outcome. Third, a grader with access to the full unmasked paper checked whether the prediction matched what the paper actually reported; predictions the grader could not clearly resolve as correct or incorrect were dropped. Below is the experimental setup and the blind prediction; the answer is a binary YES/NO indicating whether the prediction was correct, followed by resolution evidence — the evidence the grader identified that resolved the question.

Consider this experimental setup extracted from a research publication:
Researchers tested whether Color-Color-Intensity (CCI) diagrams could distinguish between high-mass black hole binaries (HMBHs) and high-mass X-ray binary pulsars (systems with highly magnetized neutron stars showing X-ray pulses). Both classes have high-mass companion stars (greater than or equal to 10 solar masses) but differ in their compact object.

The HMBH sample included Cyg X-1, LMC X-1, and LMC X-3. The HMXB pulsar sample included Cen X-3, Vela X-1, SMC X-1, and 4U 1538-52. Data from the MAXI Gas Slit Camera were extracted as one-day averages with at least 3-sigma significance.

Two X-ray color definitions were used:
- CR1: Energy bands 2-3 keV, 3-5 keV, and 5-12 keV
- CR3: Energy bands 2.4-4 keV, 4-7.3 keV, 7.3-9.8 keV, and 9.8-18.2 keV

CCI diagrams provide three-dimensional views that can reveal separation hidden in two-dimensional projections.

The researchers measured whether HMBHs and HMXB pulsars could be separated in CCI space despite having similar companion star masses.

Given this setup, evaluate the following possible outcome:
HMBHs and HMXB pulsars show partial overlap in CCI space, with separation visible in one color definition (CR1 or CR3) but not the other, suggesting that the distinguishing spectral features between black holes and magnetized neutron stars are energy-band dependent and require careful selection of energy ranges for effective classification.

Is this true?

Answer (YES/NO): NO